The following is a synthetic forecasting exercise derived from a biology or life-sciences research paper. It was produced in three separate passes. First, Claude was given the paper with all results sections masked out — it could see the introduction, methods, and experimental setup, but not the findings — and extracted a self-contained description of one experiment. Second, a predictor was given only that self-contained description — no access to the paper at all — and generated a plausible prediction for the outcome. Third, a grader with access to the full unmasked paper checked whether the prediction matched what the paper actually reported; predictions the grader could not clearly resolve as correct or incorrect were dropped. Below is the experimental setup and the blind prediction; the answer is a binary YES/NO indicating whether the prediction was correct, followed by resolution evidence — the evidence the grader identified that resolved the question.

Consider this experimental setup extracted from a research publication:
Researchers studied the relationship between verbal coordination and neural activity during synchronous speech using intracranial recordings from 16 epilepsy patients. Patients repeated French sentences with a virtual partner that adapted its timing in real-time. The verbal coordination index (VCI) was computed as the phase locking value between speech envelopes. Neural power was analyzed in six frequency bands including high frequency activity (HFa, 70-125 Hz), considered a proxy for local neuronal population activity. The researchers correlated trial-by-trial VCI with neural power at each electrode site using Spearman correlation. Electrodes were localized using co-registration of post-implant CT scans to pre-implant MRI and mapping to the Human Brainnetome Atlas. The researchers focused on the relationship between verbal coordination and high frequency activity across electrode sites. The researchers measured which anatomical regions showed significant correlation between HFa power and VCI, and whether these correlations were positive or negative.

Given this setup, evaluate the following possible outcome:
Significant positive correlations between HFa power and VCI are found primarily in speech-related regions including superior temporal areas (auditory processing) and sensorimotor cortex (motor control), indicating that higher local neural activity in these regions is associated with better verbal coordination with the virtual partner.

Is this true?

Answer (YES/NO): NO